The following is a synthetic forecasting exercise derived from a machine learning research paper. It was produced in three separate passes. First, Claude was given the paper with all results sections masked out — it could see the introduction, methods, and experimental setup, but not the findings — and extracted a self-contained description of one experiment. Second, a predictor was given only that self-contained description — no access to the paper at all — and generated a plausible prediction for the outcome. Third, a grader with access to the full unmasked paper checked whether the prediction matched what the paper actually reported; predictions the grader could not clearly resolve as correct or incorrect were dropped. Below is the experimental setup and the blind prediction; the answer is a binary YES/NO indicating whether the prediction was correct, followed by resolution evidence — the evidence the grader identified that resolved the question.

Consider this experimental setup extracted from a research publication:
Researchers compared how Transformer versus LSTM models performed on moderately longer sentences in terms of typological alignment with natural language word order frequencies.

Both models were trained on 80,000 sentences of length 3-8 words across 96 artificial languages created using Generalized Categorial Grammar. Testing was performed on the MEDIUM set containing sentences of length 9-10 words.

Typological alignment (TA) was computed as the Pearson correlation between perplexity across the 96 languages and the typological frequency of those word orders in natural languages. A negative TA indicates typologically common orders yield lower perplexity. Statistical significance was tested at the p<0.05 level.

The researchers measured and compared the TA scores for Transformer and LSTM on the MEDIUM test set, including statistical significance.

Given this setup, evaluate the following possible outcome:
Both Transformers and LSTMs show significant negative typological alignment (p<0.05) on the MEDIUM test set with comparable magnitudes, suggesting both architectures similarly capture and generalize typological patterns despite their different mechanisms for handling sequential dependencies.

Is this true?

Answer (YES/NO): NO